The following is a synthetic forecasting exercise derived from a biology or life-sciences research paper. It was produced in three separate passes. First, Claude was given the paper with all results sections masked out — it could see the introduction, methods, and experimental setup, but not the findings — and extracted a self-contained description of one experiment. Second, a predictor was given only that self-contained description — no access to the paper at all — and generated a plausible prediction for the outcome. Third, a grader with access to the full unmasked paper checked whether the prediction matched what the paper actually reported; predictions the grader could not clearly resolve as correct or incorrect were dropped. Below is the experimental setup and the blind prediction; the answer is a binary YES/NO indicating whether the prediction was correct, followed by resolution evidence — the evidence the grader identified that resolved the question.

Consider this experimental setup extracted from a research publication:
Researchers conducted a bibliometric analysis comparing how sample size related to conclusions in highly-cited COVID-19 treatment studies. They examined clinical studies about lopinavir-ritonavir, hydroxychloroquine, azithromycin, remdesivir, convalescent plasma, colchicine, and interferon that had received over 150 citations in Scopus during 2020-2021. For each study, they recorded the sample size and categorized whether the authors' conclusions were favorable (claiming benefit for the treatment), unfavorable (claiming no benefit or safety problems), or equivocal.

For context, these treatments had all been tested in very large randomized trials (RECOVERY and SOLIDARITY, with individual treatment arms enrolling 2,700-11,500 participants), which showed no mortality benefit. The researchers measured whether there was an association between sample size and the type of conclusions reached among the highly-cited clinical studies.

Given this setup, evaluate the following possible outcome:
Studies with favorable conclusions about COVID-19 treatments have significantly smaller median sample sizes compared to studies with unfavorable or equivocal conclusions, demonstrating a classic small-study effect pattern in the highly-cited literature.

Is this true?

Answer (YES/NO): NO